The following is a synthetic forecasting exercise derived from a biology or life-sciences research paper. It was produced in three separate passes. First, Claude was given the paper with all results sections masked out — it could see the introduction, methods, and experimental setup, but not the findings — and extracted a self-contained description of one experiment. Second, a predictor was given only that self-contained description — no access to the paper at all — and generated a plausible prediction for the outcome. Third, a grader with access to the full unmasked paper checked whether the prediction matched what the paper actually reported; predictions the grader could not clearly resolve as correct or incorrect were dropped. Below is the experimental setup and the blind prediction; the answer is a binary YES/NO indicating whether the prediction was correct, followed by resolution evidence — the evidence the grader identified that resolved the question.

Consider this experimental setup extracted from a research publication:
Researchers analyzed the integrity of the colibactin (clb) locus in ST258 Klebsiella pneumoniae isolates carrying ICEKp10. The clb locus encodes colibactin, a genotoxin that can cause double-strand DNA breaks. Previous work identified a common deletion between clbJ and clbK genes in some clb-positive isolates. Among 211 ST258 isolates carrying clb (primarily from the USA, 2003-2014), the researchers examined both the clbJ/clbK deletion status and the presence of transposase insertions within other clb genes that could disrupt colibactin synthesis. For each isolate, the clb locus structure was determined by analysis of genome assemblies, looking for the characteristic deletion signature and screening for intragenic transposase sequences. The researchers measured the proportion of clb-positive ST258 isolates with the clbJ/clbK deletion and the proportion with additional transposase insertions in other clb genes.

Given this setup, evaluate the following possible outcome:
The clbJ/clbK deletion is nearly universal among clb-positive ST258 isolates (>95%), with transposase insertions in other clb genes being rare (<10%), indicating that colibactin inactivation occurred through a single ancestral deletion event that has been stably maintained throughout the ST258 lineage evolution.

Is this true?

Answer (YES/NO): NO